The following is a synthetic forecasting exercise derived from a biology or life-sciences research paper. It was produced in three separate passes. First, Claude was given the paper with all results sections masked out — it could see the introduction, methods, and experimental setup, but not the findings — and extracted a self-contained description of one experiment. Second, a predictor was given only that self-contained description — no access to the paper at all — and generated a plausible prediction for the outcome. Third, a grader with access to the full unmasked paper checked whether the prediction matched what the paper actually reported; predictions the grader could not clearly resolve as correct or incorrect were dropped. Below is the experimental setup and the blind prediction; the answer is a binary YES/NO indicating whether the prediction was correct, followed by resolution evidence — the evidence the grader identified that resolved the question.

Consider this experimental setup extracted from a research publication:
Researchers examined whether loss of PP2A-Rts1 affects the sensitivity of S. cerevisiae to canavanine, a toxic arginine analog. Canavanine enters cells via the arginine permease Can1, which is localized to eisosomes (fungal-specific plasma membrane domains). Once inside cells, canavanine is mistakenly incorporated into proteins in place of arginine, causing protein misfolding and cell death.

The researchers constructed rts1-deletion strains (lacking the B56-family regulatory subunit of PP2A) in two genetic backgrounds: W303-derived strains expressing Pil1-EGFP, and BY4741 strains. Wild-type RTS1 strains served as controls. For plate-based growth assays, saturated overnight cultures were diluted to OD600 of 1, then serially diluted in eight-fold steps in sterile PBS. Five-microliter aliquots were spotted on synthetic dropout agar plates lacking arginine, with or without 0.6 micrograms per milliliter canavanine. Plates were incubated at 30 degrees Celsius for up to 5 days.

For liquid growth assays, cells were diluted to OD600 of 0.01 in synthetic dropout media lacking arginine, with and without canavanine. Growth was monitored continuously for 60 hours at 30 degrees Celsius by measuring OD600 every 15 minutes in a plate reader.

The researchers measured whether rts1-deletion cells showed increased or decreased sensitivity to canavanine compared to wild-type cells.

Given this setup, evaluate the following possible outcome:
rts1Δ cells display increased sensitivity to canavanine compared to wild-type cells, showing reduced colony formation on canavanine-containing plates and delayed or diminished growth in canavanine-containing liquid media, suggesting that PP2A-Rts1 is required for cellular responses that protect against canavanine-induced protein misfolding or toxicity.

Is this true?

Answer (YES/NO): NO